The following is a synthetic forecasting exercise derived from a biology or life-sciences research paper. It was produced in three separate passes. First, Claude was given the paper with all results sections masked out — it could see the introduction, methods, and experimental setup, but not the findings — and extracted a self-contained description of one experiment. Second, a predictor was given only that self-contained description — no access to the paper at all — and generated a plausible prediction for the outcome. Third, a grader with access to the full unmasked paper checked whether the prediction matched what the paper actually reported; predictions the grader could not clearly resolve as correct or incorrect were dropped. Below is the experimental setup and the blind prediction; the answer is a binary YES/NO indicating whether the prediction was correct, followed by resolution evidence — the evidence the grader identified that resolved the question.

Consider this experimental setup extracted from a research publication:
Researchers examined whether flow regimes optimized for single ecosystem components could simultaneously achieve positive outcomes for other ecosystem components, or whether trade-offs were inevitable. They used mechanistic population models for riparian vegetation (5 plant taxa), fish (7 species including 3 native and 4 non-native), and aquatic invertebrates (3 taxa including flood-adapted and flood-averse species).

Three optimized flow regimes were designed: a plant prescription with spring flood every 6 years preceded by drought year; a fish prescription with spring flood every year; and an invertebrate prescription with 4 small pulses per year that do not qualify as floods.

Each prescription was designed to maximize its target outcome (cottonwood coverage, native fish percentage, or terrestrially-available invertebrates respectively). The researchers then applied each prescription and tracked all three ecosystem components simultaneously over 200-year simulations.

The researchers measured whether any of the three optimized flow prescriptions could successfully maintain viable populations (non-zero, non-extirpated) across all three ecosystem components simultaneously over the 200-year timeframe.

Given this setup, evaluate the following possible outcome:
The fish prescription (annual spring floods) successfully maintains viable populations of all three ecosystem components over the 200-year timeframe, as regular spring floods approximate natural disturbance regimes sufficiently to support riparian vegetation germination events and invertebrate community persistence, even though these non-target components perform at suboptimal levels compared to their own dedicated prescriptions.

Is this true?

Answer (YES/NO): NO